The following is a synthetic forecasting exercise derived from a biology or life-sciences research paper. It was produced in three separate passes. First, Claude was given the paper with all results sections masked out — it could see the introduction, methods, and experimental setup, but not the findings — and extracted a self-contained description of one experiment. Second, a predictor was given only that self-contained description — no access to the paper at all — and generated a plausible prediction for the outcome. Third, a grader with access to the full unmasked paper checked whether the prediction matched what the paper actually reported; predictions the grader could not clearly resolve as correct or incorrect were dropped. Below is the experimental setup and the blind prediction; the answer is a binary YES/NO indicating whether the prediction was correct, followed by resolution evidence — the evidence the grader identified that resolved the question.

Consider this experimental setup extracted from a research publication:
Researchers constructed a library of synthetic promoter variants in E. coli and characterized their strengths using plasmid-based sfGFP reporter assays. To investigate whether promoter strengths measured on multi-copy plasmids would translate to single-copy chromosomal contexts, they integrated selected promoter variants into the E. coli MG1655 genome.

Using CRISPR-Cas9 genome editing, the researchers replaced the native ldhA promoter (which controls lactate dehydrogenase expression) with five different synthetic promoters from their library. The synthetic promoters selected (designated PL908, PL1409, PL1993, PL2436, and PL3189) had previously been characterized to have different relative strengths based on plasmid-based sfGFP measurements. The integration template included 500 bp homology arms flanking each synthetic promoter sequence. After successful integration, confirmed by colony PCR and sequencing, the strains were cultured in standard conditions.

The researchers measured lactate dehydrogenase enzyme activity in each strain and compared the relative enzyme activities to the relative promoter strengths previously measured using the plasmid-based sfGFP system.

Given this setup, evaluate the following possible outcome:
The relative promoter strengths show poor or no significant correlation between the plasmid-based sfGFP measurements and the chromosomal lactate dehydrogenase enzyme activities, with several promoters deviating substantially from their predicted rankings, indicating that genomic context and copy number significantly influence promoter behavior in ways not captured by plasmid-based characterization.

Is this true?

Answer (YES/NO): NO